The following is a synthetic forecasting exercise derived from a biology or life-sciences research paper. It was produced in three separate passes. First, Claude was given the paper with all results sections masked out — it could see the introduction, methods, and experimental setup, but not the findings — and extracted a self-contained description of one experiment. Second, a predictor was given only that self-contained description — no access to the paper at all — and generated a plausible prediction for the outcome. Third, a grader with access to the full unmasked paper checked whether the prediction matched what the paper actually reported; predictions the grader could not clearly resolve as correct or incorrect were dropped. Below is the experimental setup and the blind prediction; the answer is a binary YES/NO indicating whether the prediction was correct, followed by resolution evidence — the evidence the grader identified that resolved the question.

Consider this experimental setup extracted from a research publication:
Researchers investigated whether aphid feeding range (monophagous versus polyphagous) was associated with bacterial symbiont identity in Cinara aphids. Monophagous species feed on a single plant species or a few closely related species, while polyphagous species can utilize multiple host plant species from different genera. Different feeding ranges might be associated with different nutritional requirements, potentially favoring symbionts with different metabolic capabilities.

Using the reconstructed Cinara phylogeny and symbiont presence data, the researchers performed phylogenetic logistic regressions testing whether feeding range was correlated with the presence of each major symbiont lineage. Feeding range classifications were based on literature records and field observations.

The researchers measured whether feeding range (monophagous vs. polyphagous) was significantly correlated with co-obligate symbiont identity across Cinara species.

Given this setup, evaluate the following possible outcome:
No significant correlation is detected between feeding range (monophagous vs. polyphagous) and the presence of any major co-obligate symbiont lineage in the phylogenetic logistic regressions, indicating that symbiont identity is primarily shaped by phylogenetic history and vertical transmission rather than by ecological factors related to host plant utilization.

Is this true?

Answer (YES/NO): YES